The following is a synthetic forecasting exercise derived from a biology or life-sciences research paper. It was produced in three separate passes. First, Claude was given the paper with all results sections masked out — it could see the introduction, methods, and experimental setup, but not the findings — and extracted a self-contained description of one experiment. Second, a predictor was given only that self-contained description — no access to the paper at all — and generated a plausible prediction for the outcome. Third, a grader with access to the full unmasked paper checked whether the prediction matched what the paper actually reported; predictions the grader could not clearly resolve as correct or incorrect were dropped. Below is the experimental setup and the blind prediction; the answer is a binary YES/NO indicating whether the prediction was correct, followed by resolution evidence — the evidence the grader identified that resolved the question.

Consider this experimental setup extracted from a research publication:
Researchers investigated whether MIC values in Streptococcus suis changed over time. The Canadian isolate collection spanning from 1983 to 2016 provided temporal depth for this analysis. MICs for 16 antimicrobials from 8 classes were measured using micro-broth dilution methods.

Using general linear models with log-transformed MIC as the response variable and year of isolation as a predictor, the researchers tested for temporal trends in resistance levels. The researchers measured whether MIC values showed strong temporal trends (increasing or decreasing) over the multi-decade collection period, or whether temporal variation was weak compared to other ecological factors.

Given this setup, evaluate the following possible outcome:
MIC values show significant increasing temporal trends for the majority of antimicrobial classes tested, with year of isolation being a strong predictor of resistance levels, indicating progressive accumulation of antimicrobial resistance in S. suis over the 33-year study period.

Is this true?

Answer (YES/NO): NO